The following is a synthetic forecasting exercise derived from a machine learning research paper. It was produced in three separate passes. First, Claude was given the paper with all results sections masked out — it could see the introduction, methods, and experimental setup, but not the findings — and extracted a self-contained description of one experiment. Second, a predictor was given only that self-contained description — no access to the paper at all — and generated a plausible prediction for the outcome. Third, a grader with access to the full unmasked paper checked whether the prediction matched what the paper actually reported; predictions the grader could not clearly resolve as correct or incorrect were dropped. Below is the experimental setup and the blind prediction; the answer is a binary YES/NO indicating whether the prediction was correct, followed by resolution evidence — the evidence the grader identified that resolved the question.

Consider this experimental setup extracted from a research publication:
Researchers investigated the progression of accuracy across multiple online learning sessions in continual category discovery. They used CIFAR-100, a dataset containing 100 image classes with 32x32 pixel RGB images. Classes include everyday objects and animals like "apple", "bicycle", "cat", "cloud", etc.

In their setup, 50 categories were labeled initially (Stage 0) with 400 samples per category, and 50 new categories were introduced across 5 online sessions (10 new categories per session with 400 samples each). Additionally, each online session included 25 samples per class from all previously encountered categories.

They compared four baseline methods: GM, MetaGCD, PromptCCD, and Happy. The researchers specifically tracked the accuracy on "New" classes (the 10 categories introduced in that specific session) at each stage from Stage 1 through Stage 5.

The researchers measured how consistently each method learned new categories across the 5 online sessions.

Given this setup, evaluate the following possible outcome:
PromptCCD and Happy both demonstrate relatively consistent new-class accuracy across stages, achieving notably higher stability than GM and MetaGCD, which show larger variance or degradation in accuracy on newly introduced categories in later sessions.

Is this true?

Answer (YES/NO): NO